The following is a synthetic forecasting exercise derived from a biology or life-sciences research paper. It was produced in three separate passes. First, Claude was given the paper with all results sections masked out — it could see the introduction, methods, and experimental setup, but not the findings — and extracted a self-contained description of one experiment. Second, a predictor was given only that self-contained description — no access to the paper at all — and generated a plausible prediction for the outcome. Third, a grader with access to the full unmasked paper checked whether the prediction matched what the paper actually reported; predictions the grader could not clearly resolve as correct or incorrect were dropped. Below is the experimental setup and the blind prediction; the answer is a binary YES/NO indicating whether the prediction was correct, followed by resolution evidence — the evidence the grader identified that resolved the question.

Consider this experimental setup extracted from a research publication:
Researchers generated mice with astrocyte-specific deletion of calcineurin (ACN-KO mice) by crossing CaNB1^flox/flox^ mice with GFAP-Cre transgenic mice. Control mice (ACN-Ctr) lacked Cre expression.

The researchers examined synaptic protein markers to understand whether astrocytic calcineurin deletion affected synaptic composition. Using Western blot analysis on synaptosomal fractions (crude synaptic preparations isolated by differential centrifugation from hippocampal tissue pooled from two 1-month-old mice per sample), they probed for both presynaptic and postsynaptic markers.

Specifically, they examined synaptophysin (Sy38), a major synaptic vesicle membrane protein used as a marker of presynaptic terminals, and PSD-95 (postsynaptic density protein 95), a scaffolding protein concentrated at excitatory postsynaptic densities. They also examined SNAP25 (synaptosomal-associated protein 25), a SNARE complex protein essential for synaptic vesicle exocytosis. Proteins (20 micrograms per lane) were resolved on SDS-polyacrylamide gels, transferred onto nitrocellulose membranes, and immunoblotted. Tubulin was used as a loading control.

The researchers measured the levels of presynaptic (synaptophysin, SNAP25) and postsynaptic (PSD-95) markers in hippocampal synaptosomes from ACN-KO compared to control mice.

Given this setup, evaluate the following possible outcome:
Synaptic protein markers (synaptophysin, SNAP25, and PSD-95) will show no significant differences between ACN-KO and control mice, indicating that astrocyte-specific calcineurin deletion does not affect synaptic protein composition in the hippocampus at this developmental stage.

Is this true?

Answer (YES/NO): NO